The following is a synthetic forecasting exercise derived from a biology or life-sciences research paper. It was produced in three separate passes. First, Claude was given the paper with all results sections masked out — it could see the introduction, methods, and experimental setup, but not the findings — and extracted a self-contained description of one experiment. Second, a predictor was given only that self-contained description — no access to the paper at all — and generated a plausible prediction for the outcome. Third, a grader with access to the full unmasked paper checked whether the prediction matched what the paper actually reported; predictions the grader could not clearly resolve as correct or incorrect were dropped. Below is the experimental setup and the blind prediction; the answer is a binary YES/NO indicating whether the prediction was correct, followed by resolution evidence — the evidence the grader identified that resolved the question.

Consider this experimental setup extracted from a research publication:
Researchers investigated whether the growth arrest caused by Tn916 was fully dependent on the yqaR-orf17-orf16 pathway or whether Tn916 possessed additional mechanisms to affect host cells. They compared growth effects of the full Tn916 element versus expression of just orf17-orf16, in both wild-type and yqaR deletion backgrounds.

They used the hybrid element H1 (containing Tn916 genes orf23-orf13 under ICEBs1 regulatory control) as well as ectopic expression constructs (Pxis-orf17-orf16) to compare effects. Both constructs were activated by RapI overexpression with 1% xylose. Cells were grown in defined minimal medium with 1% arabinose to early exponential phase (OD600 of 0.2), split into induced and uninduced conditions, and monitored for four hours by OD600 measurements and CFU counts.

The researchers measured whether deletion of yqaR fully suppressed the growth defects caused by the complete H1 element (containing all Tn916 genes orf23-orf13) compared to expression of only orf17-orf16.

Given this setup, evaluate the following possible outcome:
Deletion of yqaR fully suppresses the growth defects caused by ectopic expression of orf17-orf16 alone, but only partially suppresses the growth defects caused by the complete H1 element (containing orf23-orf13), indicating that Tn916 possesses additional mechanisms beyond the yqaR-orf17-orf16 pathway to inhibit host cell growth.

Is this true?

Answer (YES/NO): YES